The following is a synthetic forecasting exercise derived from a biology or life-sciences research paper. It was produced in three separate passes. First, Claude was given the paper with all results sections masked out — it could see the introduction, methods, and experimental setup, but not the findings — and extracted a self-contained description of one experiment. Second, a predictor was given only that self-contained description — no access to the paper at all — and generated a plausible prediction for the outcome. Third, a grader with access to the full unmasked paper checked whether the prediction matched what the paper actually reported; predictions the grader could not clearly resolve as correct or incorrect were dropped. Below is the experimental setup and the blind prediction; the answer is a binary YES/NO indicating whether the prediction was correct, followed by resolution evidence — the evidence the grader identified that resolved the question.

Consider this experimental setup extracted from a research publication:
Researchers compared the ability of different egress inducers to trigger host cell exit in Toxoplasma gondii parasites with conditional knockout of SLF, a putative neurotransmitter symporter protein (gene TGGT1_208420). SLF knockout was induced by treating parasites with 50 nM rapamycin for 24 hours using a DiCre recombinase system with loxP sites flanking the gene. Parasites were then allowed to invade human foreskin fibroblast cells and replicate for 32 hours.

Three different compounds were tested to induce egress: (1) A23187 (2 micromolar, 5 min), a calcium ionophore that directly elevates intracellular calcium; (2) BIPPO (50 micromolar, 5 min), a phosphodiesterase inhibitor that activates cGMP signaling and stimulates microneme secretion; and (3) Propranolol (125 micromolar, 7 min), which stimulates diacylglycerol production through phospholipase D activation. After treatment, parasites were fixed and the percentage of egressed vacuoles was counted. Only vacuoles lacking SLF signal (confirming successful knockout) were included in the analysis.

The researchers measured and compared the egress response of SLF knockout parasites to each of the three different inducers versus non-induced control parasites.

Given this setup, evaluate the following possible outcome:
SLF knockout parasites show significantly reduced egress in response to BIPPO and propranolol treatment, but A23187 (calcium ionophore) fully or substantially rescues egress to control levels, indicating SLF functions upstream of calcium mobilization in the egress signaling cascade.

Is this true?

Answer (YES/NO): NO